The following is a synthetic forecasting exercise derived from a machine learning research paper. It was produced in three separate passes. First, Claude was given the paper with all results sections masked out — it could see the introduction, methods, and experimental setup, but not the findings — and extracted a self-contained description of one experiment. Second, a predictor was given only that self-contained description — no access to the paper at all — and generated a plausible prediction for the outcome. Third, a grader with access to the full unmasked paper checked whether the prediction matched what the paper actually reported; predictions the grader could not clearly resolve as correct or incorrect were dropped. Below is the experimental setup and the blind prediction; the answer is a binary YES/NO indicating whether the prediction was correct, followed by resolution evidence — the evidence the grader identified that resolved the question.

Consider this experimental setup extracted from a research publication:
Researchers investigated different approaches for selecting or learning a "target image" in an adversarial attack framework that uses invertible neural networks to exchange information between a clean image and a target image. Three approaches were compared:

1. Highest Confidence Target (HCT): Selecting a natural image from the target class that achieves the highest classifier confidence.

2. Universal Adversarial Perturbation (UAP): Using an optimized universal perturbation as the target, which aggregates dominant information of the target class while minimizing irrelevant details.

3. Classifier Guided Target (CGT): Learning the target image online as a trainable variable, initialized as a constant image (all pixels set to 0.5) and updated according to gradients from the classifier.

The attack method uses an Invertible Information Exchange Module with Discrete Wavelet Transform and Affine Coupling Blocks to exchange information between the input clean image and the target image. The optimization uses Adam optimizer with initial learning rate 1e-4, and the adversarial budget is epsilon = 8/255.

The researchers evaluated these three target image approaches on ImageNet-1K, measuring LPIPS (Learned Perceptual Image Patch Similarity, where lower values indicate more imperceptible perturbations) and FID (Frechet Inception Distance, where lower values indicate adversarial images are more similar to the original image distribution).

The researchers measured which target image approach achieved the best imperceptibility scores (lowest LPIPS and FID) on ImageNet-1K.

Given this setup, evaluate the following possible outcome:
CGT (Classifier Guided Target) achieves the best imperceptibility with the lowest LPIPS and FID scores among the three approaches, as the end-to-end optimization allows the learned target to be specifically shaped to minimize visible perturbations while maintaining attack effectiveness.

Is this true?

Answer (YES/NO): YES